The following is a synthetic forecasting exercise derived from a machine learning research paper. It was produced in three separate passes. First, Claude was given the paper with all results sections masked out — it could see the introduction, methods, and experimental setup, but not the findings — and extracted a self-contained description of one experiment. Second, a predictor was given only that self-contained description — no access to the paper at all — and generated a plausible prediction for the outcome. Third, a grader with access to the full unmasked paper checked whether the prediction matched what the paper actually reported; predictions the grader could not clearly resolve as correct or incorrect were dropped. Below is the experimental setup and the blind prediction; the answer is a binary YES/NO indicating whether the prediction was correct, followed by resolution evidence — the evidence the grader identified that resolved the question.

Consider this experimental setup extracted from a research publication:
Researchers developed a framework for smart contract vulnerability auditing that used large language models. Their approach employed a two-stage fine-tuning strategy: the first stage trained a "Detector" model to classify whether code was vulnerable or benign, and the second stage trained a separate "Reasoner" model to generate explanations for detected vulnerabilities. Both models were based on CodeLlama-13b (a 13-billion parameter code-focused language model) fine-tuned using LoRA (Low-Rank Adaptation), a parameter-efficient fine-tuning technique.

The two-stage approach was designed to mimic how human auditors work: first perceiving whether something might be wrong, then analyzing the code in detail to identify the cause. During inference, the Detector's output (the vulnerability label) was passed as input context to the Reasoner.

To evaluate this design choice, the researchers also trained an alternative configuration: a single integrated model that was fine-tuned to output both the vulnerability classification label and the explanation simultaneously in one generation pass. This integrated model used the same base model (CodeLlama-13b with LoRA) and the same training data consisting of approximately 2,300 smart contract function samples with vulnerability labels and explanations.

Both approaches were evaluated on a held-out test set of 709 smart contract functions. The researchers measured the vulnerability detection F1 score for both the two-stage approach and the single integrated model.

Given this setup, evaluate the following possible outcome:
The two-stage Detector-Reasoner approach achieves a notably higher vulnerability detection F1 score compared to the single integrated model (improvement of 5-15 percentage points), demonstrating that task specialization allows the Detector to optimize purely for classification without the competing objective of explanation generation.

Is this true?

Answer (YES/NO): YES